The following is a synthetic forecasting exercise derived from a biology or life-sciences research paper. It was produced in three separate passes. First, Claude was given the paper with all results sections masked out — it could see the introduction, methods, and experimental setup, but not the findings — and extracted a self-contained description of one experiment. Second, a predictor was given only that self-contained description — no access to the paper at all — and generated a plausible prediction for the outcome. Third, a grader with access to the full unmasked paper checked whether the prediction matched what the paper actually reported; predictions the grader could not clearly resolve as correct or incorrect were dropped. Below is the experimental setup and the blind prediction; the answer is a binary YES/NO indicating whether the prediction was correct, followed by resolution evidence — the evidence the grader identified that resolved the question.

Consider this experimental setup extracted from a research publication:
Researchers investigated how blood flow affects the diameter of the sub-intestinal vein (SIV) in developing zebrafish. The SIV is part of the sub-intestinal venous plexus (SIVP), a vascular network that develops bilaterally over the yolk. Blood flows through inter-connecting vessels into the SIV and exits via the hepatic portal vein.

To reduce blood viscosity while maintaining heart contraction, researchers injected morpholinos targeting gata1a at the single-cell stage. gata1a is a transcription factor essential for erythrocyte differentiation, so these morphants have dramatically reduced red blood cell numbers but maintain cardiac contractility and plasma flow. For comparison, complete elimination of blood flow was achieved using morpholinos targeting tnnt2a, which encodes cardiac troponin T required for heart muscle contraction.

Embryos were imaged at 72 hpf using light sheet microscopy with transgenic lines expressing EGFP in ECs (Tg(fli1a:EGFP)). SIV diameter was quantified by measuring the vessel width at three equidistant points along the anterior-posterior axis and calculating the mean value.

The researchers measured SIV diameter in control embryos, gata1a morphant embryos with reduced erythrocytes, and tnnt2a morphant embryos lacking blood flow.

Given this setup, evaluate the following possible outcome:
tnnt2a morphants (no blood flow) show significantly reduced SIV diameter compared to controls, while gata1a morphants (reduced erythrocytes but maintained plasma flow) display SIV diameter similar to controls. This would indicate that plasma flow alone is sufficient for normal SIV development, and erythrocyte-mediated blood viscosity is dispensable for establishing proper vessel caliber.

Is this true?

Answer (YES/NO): NO